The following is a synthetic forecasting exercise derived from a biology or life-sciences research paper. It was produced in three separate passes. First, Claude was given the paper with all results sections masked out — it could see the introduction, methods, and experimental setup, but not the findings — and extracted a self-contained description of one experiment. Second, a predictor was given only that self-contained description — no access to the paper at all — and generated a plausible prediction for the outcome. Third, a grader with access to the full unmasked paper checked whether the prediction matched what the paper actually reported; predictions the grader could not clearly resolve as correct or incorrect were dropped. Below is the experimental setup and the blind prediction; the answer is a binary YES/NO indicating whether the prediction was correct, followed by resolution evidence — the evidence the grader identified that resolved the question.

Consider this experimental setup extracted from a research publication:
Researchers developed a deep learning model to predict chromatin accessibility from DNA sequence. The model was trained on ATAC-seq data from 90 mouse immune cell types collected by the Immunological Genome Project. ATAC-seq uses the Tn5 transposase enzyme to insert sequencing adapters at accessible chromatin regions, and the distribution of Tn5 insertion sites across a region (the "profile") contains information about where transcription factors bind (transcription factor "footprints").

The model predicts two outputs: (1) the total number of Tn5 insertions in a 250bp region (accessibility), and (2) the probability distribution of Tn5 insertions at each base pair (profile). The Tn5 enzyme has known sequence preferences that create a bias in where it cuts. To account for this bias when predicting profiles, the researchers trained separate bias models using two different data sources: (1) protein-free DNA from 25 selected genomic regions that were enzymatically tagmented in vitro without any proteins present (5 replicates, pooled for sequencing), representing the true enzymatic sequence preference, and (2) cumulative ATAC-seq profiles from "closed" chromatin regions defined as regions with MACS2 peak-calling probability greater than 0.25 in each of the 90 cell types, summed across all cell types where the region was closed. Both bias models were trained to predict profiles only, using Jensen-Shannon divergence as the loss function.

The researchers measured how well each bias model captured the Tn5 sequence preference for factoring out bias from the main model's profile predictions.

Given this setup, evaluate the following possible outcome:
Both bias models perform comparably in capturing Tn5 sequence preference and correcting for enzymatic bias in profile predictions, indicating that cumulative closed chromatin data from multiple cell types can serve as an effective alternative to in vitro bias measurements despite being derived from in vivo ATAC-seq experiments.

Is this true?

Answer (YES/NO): YES